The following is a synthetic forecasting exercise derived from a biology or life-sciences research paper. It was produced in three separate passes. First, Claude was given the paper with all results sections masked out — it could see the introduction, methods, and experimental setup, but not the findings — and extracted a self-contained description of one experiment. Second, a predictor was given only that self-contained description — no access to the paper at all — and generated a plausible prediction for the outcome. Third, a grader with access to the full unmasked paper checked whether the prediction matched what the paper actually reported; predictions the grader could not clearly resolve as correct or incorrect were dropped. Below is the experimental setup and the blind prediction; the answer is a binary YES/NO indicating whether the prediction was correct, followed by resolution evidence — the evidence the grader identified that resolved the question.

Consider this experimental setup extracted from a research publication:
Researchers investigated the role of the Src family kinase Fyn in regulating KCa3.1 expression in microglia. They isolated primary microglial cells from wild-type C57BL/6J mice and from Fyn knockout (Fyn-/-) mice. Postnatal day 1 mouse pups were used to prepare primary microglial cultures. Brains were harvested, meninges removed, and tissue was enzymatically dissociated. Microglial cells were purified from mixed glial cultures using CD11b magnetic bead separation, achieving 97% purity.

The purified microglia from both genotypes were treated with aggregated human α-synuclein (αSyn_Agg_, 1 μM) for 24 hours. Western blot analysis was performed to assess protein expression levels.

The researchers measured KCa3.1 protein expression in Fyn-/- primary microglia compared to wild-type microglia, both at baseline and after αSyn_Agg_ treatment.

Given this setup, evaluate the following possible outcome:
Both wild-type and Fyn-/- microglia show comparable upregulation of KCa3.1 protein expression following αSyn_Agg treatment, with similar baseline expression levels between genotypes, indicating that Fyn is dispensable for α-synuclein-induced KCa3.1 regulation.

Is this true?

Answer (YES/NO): NO